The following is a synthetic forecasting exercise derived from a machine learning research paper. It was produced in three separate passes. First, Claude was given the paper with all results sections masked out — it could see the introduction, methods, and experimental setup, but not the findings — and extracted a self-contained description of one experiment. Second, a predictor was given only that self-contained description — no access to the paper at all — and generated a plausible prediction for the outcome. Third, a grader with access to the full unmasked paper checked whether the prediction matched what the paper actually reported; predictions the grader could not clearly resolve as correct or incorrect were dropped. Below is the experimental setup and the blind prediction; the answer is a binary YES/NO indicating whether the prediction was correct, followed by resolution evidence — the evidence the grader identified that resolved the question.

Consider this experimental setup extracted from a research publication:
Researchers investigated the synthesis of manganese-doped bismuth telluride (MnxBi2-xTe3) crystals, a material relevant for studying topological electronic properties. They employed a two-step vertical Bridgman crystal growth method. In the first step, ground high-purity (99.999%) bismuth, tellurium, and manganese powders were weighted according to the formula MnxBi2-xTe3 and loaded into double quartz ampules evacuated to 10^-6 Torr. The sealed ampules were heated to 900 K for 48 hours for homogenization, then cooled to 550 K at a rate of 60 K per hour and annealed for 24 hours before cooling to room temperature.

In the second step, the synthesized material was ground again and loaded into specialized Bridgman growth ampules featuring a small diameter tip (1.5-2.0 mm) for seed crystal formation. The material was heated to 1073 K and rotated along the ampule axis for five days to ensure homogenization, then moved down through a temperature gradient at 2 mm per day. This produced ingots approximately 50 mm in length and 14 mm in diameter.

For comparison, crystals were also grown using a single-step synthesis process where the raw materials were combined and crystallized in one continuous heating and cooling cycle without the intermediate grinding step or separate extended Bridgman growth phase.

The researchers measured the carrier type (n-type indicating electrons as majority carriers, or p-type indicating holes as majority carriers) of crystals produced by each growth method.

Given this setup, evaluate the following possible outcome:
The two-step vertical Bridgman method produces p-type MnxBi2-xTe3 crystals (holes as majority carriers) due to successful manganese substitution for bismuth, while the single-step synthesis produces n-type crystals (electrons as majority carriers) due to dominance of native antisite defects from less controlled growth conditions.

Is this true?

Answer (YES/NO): NO